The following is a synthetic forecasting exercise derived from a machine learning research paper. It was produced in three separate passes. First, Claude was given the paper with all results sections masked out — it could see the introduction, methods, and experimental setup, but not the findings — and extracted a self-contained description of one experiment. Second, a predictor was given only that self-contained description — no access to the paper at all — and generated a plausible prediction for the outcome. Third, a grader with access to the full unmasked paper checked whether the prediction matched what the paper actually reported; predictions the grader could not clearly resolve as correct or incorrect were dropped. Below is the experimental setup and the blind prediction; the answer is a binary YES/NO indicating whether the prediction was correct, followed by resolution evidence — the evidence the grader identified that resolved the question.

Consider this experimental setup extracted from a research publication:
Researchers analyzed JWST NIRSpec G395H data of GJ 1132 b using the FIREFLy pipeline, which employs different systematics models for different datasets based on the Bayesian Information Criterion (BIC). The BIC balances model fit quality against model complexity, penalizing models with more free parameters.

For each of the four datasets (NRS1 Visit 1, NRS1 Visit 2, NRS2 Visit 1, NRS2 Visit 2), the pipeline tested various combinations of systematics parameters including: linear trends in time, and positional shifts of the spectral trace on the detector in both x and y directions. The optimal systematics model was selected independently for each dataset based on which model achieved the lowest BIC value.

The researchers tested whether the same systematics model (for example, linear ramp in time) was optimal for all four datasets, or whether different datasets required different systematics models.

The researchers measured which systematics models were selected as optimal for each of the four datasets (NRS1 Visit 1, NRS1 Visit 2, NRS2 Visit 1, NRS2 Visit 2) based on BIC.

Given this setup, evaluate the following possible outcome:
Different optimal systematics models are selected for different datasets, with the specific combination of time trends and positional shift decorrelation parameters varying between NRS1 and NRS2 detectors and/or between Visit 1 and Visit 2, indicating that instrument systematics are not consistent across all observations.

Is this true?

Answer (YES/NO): YES